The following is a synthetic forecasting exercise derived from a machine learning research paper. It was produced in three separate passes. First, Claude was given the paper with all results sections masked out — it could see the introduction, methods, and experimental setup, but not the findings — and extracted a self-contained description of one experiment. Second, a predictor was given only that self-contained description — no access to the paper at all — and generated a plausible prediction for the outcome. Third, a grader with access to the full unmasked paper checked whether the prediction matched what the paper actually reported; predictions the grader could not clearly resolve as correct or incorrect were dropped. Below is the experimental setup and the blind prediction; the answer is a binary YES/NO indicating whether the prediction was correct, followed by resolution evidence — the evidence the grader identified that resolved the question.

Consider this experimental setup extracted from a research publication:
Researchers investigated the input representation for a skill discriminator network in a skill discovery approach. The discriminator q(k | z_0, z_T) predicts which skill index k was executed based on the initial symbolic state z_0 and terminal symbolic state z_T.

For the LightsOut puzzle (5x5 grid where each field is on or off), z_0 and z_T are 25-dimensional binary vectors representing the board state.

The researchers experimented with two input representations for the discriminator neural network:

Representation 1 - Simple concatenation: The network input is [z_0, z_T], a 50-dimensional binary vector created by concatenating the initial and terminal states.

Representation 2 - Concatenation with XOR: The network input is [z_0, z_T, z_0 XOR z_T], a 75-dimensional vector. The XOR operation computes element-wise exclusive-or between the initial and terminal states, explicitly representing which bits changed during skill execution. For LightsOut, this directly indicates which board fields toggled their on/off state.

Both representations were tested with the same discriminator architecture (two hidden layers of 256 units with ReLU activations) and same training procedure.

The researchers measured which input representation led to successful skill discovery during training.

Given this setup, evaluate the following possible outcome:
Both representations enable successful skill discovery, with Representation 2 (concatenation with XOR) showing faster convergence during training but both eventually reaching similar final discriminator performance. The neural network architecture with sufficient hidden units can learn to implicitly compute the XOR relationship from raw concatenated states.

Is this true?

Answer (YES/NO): NO